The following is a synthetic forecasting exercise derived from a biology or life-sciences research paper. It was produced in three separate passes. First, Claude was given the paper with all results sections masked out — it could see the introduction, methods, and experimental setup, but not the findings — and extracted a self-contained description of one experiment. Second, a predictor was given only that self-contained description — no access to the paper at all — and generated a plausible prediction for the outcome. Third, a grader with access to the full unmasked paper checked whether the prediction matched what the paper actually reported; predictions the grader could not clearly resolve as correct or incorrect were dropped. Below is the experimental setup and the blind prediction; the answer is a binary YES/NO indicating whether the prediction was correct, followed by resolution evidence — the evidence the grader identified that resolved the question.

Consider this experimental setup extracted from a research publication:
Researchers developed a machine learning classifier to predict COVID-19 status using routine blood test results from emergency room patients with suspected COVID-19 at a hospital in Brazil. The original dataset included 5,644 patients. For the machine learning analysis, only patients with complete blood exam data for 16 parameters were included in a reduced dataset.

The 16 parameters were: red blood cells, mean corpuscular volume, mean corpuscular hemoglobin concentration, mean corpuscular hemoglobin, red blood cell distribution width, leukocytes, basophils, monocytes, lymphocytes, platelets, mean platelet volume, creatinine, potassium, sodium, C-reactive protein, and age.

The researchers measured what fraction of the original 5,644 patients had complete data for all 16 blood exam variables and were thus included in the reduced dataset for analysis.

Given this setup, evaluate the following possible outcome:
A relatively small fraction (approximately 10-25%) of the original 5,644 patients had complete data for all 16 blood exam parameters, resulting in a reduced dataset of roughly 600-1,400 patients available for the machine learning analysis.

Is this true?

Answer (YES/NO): YES